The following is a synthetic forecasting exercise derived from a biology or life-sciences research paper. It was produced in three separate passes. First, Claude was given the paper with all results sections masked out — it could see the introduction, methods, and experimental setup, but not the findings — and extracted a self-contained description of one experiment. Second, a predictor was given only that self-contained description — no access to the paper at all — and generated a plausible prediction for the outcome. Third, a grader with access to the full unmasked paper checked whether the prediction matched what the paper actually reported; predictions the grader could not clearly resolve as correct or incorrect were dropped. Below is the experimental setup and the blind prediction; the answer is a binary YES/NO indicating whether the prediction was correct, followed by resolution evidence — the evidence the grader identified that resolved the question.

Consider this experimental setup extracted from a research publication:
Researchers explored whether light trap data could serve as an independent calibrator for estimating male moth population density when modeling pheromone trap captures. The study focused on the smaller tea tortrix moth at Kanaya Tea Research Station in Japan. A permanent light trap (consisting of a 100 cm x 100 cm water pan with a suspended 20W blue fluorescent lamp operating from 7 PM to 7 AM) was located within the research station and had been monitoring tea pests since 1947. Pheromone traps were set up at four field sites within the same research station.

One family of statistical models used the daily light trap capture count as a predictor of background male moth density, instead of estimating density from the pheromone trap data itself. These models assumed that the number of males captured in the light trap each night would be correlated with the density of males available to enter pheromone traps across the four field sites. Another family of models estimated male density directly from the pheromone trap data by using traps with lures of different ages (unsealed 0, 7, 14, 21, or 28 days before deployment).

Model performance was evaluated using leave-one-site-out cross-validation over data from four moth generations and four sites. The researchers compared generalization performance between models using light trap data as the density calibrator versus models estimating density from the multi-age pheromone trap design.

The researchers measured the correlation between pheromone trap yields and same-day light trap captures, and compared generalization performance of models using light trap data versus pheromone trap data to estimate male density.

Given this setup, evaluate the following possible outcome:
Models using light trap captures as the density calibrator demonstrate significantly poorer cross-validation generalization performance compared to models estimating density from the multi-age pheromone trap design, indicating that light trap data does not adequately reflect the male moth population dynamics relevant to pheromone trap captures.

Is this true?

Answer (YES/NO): YES